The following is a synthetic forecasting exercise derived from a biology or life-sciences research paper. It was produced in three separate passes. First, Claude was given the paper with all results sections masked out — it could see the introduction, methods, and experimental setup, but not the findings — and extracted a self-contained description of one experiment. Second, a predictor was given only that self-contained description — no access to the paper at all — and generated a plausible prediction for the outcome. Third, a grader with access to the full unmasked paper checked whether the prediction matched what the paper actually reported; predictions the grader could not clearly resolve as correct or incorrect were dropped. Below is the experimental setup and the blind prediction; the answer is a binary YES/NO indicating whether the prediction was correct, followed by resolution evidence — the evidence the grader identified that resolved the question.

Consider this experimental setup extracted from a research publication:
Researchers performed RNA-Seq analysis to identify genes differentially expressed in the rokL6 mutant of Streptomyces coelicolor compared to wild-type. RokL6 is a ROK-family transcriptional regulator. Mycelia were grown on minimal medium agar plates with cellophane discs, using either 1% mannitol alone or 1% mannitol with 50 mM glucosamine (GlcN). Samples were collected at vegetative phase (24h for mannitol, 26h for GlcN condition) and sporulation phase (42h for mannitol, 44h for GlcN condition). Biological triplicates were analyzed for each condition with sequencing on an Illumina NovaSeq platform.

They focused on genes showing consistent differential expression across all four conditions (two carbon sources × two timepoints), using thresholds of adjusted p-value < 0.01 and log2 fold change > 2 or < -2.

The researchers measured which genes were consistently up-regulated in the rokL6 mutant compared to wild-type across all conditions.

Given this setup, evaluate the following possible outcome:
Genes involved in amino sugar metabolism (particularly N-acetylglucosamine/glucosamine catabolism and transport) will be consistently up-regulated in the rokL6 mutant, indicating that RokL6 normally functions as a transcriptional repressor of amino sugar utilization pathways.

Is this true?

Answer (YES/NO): NO